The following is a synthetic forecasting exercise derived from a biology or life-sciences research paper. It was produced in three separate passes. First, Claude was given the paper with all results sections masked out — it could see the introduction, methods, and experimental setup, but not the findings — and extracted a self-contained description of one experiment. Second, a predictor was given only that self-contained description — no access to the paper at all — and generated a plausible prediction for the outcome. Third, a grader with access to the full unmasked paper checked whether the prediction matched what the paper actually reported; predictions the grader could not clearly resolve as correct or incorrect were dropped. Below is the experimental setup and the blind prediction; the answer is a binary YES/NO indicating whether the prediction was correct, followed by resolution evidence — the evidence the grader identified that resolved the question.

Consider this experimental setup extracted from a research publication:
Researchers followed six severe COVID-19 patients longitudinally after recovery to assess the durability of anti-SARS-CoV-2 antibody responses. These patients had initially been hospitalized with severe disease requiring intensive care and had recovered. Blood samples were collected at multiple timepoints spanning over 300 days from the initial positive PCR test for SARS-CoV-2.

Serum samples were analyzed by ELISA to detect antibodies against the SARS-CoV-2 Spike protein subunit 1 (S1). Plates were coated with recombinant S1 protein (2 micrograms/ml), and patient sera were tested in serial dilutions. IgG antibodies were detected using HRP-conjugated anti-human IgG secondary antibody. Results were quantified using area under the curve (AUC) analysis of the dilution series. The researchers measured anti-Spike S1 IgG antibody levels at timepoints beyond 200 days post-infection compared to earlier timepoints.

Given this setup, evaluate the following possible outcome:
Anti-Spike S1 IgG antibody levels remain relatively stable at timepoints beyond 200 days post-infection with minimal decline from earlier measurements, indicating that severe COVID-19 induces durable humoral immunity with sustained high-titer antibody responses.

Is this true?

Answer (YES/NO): YES